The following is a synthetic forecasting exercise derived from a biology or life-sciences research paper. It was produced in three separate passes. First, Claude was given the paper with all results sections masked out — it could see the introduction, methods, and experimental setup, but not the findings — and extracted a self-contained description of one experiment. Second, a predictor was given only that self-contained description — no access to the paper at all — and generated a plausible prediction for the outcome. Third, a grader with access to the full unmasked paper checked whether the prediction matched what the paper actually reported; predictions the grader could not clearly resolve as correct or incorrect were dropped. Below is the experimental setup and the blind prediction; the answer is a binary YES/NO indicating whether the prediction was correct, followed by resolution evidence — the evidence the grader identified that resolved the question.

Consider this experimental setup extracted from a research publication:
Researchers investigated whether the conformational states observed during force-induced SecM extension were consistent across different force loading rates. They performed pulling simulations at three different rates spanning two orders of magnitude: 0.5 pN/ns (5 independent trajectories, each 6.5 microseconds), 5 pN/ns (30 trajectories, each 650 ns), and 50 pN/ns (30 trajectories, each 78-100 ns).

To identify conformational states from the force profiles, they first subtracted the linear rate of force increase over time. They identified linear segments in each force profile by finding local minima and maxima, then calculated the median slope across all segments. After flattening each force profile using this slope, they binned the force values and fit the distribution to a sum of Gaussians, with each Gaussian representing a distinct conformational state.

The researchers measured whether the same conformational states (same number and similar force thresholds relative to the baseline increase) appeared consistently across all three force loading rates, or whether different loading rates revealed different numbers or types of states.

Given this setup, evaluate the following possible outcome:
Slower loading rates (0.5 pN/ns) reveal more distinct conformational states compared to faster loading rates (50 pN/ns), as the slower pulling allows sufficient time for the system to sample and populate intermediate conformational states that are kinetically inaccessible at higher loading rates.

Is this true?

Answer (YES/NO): NO